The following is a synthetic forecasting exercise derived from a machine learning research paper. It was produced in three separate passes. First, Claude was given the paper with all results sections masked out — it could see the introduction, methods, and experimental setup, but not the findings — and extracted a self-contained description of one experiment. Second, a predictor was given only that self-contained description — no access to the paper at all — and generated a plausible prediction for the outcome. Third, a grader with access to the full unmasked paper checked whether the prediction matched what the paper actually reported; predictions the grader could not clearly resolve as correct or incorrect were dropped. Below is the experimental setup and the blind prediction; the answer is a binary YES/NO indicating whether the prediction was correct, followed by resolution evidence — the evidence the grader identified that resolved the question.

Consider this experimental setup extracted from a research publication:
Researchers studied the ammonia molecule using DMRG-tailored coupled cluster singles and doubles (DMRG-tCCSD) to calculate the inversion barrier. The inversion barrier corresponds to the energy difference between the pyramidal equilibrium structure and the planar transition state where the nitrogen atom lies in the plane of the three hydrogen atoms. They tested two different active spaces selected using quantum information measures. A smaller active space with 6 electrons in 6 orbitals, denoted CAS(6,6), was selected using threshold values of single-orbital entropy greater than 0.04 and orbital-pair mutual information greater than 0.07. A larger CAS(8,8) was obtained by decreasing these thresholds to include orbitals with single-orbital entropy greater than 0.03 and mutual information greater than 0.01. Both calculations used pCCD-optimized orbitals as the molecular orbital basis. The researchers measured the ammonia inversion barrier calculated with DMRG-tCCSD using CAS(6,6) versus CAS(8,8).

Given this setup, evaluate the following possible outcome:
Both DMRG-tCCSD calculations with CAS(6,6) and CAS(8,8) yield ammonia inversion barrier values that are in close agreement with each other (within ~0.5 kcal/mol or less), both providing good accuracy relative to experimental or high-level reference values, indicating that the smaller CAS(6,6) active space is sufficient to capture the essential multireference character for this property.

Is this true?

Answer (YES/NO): YES